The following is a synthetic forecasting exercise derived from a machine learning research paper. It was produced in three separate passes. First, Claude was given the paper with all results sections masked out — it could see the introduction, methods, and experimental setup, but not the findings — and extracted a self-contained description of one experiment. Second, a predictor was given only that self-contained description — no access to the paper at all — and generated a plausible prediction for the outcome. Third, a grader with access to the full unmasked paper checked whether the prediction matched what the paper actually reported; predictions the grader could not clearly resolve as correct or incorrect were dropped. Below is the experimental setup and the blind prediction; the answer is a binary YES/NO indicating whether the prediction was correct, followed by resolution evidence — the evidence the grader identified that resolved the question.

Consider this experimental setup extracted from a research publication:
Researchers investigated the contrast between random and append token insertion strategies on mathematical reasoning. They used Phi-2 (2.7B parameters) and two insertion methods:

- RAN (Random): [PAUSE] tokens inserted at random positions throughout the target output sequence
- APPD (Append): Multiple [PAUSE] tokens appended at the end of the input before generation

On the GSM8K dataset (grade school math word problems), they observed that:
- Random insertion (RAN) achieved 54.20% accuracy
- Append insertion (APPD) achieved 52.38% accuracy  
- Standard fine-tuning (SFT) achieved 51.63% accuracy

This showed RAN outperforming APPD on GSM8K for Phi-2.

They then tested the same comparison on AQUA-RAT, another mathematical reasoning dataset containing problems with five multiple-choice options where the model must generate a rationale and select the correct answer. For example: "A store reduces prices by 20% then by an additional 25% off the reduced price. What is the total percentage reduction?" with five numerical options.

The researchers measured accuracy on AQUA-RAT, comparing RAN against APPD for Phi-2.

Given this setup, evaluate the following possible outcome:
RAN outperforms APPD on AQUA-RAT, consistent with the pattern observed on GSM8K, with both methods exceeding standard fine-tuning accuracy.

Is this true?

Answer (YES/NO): NO